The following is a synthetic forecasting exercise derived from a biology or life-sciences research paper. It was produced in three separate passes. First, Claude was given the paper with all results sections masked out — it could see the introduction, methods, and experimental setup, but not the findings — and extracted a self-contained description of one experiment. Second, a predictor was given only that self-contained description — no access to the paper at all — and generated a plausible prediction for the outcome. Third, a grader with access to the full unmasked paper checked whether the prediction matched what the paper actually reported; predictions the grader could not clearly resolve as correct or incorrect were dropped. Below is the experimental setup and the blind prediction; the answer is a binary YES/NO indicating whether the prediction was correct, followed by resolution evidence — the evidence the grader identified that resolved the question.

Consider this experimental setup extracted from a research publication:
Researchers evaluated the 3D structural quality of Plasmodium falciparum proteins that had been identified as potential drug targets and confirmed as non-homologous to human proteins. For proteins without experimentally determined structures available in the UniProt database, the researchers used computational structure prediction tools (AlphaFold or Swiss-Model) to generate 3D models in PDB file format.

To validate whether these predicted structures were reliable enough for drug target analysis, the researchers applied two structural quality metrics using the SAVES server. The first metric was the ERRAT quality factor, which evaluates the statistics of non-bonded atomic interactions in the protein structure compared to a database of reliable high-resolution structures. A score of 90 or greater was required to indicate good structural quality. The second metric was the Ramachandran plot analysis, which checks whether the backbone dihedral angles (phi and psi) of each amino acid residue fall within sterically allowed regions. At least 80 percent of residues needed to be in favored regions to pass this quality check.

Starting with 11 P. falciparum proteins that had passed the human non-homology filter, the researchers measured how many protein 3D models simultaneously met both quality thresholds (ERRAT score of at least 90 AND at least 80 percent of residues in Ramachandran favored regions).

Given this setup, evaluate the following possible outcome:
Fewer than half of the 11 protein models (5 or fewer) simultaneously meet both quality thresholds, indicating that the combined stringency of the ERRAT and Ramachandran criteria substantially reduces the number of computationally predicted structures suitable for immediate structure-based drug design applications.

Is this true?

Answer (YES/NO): NO